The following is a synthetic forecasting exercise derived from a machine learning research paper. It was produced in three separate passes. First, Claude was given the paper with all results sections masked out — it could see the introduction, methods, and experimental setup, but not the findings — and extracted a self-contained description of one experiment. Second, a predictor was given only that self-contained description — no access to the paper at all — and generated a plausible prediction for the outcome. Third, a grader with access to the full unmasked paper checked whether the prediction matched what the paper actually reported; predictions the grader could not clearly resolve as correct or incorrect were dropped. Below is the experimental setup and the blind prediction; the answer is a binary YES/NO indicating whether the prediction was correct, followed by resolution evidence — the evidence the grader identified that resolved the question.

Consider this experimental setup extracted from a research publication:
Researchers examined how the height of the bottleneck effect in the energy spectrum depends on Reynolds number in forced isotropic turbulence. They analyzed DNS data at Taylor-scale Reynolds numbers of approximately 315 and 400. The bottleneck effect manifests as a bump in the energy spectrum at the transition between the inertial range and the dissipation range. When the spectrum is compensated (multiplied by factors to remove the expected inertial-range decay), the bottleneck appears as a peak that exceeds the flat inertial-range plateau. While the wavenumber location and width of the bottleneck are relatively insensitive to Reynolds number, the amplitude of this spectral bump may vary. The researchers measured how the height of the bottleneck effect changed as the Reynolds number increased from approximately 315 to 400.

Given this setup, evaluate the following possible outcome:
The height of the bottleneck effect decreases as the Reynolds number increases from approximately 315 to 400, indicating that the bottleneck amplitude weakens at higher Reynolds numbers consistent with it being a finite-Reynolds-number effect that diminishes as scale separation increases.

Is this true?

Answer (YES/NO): YES